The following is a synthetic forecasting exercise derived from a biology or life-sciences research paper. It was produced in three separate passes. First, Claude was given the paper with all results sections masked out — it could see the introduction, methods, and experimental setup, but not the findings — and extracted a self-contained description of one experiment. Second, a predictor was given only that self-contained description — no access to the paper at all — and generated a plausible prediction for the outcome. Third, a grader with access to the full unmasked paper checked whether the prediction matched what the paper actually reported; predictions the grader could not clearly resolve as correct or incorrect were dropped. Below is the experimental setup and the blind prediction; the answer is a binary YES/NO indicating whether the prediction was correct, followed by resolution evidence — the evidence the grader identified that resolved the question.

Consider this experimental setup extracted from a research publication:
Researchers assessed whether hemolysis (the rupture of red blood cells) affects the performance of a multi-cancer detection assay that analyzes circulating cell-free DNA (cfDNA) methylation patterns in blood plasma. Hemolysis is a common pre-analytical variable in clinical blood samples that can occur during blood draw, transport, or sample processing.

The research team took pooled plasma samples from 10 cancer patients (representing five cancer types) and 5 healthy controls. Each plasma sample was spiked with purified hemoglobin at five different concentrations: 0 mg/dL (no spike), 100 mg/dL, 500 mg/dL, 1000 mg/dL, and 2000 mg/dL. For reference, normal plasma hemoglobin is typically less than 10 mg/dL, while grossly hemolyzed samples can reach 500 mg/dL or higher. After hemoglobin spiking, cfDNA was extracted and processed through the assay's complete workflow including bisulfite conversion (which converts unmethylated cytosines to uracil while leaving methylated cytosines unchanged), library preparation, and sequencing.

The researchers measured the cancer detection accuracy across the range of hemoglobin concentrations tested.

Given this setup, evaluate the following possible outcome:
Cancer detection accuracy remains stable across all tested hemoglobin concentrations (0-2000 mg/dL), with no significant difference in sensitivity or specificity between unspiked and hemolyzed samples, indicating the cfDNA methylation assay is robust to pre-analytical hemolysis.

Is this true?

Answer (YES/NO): NO